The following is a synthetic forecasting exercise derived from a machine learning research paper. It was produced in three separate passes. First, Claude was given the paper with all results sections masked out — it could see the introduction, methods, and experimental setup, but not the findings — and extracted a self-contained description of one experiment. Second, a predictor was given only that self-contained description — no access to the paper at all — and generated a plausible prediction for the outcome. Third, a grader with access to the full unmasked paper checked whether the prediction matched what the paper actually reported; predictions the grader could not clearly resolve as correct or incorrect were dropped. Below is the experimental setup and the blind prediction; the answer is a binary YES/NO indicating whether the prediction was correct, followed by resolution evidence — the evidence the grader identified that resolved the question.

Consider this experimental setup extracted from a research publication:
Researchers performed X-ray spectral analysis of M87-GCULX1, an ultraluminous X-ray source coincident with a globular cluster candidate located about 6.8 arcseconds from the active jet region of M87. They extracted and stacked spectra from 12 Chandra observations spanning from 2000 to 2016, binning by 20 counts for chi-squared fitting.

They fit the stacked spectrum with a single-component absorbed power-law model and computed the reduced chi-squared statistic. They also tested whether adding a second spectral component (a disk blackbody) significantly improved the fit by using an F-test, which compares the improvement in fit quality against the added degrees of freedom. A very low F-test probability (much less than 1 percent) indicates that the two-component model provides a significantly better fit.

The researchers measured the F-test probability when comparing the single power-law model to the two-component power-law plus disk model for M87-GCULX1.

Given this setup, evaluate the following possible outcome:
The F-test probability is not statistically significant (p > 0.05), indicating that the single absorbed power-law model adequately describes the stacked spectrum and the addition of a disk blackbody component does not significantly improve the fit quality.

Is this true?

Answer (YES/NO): NO